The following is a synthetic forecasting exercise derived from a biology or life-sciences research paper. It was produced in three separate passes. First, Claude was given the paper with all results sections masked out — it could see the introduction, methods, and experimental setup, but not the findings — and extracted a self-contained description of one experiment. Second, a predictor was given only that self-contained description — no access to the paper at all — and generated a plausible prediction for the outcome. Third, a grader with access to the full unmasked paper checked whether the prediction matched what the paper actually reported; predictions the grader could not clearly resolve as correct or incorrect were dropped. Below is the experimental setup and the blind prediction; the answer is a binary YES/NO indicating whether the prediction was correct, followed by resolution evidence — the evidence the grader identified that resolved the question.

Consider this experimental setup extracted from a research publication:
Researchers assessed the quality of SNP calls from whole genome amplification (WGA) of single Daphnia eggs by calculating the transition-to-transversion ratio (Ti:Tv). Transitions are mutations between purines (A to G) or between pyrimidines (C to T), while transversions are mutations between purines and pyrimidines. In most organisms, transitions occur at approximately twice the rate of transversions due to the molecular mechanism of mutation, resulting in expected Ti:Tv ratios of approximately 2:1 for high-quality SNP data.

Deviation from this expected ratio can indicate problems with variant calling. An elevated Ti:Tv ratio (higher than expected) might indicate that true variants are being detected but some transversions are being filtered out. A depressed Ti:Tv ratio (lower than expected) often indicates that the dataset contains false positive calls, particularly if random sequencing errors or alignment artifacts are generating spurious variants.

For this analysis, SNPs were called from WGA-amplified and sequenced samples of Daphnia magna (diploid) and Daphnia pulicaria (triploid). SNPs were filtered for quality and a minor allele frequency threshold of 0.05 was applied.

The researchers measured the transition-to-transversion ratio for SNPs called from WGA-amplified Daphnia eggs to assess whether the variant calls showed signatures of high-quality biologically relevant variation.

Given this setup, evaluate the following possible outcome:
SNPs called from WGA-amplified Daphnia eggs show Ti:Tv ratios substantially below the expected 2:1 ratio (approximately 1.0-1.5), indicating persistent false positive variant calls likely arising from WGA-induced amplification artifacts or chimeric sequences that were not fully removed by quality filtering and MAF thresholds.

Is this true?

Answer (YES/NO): NO